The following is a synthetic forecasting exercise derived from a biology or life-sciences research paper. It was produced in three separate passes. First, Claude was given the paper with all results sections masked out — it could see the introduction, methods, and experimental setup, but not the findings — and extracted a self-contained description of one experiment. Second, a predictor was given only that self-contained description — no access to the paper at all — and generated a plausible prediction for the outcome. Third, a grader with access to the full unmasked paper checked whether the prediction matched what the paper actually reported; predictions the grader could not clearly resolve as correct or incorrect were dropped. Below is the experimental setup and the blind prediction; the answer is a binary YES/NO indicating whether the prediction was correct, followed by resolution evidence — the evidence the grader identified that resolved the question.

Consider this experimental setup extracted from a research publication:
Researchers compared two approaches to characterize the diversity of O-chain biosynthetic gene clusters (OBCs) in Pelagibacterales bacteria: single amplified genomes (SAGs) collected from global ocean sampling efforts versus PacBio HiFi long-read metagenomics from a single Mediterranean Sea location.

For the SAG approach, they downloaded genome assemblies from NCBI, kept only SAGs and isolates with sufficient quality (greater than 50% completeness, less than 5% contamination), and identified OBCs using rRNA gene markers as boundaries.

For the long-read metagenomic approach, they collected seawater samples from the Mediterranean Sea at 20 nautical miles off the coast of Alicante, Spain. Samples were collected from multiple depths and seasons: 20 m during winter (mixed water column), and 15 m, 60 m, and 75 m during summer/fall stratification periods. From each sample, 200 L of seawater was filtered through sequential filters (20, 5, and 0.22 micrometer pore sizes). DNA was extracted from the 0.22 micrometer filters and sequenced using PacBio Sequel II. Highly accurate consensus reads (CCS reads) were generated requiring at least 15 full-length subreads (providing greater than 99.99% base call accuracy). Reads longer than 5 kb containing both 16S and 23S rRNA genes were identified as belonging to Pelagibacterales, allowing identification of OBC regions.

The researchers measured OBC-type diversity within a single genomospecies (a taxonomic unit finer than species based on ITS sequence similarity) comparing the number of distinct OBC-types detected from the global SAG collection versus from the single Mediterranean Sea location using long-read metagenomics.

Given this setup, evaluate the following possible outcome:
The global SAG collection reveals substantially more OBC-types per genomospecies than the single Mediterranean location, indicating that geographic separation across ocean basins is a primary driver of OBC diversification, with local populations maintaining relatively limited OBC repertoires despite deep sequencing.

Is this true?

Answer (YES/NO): NO